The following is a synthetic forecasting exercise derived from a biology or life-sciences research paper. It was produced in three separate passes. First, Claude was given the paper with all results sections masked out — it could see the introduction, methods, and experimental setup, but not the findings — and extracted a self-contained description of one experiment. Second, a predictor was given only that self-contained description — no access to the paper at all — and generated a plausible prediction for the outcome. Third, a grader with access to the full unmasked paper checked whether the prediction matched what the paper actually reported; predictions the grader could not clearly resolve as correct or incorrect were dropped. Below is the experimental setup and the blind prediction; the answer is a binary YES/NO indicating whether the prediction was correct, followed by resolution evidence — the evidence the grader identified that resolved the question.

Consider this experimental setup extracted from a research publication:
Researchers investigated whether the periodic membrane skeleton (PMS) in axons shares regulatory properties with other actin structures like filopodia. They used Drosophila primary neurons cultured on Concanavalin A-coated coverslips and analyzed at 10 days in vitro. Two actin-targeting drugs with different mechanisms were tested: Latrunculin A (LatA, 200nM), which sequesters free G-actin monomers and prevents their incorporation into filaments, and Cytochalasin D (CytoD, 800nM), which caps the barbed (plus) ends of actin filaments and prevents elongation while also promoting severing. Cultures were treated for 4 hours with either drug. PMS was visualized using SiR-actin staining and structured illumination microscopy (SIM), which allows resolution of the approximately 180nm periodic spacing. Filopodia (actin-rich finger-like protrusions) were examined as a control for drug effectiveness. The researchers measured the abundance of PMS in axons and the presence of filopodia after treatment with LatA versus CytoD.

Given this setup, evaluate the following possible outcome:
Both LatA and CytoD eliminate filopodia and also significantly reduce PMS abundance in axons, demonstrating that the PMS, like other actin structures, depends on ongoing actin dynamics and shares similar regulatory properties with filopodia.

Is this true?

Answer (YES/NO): NO